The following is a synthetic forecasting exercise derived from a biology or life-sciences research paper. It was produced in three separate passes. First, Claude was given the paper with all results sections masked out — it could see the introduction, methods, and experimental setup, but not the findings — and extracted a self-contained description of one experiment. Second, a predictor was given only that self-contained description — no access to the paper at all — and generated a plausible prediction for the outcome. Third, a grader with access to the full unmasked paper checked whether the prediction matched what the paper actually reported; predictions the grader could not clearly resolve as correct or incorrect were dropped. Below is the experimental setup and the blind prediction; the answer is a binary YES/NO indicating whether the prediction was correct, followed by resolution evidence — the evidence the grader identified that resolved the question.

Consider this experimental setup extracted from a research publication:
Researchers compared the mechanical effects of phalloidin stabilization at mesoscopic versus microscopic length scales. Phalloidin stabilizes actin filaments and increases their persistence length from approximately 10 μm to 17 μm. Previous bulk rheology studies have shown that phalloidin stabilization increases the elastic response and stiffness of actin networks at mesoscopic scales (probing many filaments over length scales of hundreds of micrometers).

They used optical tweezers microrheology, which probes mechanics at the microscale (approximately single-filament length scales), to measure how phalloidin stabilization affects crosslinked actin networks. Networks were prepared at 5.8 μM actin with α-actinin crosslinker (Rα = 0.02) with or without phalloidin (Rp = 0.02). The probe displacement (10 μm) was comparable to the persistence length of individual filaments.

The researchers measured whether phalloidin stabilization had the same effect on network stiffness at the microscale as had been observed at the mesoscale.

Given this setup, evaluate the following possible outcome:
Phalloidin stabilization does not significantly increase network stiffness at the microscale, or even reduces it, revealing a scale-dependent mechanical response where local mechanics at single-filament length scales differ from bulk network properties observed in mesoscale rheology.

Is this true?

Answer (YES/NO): NO